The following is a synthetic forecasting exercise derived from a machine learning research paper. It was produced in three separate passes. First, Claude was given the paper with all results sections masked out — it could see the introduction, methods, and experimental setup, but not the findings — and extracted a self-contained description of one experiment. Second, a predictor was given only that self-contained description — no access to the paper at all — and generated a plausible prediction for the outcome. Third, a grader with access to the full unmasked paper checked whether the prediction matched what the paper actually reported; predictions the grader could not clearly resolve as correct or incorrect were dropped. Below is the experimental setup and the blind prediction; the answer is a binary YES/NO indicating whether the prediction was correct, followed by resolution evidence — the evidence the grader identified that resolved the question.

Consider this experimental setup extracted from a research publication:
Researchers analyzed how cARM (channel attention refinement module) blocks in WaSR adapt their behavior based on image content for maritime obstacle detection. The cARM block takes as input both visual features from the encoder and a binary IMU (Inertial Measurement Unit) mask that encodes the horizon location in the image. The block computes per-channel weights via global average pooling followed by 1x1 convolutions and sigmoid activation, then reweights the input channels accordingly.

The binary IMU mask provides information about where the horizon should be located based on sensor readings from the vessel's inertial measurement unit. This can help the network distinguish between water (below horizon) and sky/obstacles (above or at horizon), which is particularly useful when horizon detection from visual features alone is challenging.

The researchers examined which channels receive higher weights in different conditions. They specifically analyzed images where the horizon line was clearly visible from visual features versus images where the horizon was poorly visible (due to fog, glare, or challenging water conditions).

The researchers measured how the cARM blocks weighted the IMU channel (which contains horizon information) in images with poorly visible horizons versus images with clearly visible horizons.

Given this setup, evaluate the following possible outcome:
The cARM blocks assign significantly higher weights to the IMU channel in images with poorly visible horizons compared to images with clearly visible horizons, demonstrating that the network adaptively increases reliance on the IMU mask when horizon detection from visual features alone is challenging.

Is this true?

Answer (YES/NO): YES